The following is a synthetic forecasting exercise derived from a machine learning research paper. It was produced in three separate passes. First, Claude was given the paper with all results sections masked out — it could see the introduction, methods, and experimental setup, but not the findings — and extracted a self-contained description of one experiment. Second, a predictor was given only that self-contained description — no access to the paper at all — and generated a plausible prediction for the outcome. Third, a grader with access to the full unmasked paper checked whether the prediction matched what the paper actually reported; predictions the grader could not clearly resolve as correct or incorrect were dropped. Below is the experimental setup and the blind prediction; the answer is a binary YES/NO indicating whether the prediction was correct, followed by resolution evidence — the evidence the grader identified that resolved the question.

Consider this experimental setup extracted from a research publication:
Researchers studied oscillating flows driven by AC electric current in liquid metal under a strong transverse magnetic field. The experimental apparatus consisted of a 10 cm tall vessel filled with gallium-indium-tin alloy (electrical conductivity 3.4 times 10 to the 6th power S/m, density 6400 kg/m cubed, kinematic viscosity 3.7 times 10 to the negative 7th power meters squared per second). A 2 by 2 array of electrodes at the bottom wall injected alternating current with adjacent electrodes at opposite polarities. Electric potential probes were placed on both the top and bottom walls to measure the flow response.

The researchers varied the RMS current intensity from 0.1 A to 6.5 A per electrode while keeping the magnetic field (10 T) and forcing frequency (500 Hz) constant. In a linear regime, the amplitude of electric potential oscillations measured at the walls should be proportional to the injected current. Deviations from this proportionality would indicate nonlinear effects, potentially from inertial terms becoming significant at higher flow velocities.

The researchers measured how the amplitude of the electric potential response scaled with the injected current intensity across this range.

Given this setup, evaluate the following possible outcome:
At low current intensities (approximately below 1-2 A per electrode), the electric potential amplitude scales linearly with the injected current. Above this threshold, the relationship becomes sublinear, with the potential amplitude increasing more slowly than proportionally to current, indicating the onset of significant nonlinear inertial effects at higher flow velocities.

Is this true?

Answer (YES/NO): NO